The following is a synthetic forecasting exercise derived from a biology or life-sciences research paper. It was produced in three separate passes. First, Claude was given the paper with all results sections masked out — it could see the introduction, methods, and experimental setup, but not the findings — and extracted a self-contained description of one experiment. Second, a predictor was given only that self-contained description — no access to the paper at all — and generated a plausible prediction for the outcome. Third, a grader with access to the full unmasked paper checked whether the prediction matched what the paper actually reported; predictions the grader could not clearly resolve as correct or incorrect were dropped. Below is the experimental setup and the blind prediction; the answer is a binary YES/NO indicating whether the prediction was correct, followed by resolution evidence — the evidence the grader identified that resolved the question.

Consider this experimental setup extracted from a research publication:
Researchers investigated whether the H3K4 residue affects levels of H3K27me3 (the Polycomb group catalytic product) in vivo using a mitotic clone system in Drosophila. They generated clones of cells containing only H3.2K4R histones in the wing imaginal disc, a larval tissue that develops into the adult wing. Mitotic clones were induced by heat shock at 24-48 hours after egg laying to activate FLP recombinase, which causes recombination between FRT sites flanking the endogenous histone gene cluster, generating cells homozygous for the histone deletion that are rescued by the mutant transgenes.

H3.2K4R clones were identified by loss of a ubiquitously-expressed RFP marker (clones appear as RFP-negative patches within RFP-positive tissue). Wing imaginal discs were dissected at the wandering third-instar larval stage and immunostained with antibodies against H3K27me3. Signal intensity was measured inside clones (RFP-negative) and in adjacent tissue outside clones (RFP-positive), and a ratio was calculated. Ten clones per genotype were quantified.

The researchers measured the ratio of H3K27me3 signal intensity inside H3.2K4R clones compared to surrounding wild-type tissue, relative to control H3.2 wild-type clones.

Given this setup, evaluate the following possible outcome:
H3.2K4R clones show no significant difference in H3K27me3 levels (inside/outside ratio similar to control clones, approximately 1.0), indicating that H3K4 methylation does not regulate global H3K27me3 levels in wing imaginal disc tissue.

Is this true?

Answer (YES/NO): NO